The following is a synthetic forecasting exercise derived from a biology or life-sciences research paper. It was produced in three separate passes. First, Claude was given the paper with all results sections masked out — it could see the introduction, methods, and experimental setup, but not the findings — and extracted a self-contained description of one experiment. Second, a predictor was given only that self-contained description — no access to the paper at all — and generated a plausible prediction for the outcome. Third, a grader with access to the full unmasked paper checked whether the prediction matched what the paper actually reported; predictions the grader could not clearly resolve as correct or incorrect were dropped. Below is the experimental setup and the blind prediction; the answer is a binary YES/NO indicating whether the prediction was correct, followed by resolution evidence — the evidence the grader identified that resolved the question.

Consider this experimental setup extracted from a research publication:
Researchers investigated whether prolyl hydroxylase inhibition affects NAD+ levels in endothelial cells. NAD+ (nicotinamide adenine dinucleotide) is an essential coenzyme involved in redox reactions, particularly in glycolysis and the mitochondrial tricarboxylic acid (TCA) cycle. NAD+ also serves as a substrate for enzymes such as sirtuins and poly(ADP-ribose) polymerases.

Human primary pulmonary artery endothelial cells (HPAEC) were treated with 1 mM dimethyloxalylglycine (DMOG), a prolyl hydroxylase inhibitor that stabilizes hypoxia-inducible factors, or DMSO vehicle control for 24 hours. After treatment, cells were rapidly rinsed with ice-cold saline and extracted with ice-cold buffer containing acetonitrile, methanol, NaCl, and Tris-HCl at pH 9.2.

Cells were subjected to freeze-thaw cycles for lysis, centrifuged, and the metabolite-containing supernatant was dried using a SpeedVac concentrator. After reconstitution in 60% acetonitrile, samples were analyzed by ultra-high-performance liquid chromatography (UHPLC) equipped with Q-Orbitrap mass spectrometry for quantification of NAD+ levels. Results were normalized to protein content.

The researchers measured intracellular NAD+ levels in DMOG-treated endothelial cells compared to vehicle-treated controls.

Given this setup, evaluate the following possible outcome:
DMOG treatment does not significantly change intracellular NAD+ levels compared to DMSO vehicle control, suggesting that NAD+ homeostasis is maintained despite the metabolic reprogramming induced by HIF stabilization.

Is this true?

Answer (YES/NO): NO